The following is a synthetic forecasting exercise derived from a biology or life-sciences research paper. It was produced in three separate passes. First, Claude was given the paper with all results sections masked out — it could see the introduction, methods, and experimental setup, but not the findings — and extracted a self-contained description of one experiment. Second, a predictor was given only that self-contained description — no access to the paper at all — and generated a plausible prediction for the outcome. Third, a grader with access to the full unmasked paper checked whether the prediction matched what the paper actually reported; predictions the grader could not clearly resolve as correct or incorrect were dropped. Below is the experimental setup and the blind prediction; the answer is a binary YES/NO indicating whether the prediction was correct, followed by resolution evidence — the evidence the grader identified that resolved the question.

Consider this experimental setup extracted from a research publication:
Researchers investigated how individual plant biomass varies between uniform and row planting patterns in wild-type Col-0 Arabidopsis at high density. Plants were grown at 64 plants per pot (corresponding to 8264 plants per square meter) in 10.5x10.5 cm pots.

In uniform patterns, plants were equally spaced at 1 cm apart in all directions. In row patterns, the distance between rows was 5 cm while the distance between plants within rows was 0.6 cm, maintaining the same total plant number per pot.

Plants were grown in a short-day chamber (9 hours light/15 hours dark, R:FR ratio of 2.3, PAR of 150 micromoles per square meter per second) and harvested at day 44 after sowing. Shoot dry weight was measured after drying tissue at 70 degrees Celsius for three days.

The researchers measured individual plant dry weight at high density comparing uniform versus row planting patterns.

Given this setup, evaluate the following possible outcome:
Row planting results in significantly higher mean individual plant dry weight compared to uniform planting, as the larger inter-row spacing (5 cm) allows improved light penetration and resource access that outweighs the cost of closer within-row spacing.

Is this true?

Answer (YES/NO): NO